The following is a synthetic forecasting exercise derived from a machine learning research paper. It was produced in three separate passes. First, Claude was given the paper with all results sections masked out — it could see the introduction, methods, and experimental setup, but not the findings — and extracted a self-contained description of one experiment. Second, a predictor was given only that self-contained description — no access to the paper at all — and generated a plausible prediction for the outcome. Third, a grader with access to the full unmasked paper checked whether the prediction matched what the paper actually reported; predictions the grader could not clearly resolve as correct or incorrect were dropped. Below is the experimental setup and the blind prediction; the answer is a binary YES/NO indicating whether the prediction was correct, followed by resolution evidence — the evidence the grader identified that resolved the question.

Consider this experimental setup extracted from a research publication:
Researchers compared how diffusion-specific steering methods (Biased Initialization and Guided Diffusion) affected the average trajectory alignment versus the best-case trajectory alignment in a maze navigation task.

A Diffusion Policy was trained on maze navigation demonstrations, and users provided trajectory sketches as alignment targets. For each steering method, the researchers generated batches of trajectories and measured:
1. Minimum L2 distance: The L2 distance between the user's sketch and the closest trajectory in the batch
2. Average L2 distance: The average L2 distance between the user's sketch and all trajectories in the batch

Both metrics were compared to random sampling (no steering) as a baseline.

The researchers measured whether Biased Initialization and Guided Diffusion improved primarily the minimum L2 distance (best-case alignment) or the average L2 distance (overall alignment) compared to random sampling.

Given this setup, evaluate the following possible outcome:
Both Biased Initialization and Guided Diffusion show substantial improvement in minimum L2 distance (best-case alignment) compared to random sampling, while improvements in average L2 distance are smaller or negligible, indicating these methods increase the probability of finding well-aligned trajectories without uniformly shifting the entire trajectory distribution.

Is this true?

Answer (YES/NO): NO